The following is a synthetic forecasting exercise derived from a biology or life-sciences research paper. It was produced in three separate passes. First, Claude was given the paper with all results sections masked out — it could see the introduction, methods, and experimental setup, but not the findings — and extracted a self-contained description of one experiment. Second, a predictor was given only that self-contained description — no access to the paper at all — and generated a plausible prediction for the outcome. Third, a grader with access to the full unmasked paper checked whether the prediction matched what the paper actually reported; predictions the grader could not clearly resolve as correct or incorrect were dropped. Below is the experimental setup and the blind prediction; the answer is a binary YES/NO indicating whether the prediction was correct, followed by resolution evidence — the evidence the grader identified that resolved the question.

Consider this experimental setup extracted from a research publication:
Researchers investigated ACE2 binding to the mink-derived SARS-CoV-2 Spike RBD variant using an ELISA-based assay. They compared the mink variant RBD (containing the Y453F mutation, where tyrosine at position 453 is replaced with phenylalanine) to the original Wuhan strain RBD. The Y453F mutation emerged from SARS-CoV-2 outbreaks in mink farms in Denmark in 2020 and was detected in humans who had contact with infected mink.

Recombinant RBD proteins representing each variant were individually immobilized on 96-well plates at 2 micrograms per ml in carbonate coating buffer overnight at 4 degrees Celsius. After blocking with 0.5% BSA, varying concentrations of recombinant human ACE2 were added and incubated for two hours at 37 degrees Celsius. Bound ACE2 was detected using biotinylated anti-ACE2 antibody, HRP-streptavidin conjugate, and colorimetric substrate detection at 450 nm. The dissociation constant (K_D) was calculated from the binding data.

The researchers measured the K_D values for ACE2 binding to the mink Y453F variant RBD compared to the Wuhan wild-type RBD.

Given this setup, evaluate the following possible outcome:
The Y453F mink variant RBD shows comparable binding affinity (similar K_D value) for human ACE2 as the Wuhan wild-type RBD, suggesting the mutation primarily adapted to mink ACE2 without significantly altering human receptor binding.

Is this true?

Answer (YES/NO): NO